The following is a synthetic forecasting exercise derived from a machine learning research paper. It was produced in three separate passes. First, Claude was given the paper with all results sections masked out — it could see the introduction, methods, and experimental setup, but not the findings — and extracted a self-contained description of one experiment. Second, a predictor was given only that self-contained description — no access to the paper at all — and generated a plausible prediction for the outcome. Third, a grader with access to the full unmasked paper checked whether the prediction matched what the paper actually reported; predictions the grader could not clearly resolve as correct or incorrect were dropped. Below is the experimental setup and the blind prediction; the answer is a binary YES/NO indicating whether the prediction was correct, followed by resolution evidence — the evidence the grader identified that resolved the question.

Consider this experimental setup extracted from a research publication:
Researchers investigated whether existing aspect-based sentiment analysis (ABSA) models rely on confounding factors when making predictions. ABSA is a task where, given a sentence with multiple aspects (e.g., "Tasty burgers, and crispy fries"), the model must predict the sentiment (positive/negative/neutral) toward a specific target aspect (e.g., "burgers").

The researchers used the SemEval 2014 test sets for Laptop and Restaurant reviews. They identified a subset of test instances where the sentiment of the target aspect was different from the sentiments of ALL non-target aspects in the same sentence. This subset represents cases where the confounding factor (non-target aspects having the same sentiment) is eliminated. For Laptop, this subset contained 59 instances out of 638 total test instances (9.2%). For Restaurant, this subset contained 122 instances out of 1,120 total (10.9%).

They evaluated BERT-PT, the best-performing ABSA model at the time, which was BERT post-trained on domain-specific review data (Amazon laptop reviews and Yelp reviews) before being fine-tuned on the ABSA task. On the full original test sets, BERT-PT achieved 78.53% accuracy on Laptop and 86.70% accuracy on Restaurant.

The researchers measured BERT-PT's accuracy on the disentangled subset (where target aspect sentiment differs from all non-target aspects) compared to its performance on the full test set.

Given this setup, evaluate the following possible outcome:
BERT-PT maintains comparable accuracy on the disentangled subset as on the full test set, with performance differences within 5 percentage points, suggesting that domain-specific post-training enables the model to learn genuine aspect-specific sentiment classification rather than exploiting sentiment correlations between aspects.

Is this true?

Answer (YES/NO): NO